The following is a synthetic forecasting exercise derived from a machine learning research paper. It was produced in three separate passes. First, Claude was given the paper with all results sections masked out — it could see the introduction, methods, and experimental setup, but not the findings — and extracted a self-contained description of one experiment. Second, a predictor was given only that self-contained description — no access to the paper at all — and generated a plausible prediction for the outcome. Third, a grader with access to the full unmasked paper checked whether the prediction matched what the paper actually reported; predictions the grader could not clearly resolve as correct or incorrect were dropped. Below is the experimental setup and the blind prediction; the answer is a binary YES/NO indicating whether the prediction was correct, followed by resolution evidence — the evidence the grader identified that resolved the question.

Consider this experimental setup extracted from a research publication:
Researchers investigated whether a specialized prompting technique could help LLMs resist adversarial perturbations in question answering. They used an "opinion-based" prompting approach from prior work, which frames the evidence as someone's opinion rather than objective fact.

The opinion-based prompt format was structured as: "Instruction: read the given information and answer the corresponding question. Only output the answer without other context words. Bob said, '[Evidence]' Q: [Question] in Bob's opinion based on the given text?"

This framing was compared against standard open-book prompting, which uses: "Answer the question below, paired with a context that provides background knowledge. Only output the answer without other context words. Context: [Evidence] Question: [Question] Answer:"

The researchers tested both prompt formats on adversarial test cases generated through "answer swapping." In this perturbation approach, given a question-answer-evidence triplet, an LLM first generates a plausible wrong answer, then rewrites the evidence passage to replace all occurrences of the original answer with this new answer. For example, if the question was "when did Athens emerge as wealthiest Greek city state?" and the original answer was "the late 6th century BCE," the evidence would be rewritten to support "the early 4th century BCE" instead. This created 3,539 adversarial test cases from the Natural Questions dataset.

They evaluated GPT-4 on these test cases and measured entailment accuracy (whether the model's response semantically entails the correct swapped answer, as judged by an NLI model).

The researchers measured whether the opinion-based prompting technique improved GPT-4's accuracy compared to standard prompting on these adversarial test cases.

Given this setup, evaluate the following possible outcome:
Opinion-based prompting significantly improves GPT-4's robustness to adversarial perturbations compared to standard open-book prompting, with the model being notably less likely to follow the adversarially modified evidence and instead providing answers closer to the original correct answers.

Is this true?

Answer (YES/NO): NO